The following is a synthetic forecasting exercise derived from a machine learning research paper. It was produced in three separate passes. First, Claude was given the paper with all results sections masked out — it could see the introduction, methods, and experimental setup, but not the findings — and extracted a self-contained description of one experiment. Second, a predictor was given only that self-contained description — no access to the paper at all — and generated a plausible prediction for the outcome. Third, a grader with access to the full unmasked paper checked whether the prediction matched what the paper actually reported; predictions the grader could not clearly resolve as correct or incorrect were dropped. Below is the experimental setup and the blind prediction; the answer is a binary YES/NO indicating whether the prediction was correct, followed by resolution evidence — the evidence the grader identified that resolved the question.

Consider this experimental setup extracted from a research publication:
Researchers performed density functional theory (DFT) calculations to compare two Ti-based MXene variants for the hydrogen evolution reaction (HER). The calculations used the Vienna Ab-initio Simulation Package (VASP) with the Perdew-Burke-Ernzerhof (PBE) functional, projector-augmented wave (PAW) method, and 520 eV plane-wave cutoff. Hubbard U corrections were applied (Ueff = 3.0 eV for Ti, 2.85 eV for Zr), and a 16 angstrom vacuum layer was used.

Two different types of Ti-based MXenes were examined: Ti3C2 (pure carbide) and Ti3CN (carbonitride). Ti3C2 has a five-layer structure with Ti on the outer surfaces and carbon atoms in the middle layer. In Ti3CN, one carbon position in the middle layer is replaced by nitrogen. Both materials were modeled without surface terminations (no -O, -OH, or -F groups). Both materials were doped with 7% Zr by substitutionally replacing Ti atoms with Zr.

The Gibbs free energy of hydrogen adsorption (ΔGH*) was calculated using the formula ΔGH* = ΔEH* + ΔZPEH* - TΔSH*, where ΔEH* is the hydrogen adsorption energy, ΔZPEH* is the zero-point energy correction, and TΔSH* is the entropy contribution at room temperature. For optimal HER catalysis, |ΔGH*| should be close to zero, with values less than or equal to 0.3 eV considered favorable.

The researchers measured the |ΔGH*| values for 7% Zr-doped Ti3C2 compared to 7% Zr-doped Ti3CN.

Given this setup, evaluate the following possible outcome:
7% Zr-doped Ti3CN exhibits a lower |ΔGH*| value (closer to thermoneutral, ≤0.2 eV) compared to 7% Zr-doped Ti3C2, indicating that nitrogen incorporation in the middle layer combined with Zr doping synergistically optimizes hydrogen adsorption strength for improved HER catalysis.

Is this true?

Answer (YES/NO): YES